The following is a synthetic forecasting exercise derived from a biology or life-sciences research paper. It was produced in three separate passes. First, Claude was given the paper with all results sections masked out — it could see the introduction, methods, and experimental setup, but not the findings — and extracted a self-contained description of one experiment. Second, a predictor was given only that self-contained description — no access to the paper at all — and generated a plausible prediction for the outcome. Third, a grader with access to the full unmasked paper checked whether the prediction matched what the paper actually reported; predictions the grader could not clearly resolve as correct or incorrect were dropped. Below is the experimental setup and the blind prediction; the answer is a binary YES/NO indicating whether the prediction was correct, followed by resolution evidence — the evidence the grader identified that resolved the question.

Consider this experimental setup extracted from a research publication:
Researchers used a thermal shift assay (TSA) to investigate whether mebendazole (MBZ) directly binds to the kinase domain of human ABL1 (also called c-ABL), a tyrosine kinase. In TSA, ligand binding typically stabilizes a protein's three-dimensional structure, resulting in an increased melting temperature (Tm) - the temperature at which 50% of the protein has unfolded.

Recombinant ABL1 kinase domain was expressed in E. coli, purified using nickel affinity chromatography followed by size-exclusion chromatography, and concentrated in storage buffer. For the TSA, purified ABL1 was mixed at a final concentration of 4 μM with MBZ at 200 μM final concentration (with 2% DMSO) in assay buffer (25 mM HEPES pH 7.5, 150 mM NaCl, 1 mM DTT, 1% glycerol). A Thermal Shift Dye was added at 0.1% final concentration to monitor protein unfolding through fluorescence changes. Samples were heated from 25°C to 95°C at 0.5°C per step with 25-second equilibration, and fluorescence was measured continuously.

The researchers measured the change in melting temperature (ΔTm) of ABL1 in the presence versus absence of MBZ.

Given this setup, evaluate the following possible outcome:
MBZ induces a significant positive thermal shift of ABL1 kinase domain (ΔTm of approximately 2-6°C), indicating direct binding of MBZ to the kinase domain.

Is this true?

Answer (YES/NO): YES